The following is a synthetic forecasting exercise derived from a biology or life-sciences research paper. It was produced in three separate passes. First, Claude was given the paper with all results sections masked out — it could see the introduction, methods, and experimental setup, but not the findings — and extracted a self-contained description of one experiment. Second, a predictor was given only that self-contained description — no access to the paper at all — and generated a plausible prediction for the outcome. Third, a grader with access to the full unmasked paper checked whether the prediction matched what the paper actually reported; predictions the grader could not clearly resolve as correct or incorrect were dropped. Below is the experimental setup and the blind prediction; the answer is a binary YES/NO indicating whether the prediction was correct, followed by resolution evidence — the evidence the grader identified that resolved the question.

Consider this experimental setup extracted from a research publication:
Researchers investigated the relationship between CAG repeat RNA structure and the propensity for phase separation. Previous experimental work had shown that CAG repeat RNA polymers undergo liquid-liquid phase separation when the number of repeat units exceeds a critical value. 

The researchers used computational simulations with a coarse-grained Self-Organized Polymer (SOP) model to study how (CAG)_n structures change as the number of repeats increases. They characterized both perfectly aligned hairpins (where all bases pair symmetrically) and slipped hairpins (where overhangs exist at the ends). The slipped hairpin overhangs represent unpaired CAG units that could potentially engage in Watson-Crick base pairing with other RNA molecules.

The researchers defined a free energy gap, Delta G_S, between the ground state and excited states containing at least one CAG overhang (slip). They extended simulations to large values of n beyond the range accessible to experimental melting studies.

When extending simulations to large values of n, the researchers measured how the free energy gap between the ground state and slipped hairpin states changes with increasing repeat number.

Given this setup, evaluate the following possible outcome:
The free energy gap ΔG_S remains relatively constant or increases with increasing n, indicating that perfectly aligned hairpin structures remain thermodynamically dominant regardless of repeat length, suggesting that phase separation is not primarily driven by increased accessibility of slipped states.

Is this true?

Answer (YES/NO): NO